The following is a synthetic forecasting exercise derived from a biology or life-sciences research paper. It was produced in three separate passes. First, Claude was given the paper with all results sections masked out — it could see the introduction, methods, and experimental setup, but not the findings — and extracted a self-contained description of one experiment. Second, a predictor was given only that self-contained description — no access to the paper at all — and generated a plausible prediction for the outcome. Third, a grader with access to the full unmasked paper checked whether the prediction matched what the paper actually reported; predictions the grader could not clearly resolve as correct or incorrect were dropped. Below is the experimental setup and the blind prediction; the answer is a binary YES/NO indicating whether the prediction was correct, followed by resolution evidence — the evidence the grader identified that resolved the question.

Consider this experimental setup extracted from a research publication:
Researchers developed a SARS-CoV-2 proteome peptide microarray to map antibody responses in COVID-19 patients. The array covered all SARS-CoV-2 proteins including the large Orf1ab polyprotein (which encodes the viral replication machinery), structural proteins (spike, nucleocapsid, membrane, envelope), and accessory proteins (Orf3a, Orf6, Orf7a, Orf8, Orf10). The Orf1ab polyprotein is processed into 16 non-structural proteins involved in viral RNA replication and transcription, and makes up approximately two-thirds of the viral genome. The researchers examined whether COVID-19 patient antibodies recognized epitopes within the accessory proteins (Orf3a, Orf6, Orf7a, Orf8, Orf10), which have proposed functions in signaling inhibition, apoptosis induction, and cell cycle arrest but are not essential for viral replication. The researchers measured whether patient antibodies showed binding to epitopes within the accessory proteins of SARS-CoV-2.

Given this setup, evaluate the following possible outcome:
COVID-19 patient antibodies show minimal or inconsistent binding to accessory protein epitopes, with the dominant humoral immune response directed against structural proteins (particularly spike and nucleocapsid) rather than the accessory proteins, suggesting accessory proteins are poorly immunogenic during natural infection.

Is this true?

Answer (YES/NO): NO